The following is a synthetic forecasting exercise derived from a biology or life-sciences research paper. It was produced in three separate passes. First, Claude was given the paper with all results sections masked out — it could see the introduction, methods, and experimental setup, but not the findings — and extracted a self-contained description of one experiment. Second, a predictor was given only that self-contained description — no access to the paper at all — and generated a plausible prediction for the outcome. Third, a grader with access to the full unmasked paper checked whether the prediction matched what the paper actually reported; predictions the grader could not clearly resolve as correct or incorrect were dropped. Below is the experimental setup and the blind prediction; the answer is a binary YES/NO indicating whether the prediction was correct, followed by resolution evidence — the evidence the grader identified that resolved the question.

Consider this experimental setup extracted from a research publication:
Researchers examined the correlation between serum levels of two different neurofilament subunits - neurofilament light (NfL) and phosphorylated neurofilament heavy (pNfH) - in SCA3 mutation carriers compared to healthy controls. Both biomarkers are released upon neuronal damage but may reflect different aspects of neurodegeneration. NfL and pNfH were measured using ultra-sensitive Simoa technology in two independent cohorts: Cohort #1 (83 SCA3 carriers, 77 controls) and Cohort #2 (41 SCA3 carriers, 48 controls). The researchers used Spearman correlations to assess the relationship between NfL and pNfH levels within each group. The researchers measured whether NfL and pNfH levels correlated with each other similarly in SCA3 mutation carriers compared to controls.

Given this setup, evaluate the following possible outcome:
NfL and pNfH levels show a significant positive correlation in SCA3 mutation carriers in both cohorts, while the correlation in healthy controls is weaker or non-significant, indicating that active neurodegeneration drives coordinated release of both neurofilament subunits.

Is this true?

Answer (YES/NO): NO